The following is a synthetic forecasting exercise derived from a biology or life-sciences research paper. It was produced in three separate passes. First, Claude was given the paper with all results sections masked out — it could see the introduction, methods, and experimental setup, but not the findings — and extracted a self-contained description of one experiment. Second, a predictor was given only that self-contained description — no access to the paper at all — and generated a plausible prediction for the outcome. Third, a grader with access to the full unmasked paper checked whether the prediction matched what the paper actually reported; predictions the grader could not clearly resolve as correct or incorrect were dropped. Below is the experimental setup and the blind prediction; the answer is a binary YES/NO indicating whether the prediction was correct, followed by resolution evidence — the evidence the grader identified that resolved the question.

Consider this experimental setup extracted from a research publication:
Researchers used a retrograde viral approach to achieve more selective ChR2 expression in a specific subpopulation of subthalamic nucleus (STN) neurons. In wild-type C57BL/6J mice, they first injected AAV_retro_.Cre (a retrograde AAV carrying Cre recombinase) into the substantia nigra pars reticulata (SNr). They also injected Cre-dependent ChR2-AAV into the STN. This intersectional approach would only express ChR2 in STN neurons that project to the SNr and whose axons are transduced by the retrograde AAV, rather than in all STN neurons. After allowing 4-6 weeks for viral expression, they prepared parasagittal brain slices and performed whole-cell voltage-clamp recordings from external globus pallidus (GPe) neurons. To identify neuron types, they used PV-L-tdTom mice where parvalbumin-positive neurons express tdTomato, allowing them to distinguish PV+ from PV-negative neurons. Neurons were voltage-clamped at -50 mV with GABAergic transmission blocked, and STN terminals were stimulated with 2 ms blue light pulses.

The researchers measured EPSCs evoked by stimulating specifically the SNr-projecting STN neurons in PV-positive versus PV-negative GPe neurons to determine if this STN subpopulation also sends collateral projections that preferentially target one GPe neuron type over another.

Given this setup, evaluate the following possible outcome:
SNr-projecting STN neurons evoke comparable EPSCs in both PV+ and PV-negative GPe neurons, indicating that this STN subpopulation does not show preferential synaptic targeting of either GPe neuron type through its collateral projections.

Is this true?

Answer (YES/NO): NO